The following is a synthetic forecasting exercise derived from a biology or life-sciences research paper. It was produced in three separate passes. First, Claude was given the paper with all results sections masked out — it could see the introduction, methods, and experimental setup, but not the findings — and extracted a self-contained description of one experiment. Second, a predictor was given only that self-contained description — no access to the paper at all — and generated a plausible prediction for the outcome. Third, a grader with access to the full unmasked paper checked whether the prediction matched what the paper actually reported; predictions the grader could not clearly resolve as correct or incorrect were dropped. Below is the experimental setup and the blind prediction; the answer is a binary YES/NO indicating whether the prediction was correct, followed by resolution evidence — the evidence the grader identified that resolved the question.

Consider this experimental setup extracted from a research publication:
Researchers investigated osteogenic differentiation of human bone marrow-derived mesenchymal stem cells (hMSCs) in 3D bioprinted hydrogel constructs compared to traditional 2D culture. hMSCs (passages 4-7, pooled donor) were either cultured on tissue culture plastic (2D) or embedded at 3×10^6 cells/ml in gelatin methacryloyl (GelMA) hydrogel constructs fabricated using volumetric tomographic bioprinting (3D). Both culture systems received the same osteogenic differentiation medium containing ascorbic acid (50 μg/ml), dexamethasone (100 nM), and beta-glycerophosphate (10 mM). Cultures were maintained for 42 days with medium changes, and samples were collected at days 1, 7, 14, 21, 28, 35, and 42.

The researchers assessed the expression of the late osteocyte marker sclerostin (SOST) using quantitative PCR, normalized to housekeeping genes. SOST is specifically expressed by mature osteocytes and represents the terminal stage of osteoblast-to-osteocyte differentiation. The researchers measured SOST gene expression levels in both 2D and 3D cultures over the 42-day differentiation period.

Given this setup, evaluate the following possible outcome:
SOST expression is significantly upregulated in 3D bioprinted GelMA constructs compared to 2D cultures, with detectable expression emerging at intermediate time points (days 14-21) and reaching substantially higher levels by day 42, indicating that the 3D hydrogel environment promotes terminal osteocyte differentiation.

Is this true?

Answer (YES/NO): NO